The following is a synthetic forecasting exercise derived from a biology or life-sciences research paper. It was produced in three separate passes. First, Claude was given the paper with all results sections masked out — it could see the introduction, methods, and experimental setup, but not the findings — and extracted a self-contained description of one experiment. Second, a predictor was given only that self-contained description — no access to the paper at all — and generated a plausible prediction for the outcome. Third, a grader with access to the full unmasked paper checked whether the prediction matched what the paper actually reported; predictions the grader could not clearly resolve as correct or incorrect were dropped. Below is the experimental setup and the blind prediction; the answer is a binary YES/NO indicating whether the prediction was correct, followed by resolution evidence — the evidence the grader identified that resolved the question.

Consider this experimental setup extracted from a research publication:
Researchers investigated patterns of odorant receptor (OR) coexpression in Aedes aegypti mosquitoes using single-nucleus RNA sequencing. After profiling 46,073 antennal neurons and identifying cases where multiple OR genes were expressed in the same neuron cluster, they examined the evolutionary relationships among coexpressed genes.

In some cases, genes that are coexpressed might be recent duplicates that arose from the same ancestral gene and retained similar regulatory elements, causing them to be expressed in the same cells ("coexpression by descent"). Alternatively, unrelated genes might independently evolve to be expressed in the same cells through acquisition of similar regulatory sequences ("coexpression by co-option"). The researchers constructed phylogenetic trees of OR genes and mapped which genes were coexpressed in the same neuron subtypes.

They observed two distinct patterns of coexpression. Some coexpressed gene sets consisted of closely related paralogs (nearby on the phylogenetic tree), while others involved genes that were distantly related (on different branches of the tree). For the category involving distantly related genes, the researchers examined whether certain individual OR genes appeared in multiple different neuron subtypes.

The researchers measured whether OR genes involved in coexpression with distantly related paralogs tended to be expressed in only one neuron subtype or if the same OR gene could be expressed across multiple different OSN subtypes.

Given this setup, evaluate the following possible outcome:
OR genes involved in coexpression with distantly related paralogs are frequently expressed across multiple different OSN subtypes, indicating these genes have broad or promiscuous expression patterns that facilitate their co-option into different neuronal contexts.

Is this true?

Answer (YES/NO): YES